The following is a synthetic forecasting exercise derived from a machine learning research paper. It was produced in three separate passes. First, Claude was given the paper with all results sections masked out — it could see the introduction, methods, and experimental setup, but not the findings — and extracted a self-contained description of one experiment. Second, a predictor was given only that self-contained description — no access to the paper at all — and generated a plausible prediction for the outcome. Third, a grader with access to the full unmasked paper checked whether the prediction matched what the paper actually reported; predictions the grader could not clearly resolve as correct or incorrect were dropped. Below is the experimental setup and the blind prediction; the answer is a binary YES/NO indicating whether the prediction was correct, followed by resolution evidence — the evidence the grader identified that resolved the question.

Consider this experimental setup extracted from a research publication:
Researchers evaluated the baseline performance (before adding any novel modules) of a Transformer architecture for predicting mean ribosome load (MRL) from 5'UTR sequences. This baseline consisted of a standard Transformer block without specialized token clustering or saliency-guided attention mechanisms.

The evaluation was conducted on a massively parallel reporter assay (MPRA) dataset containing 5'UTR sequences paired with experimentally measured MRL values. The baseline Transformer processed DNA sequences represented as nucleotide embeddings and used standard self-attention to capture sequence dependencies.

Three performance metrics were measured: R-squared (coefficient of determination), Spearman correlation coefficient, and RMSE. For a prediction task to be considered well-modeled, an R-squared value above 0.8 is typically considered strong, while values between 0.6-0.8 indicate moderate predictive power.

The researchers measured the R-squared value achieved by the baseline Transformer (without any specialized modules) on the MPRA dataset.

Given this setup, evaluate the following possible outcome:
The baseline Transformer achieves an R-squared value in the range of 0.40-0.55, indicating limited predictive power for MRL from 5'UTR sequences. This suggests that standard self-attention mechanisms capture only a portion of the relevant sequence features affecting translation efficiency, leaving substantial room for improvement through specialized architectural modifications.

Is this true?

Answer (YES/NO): NO